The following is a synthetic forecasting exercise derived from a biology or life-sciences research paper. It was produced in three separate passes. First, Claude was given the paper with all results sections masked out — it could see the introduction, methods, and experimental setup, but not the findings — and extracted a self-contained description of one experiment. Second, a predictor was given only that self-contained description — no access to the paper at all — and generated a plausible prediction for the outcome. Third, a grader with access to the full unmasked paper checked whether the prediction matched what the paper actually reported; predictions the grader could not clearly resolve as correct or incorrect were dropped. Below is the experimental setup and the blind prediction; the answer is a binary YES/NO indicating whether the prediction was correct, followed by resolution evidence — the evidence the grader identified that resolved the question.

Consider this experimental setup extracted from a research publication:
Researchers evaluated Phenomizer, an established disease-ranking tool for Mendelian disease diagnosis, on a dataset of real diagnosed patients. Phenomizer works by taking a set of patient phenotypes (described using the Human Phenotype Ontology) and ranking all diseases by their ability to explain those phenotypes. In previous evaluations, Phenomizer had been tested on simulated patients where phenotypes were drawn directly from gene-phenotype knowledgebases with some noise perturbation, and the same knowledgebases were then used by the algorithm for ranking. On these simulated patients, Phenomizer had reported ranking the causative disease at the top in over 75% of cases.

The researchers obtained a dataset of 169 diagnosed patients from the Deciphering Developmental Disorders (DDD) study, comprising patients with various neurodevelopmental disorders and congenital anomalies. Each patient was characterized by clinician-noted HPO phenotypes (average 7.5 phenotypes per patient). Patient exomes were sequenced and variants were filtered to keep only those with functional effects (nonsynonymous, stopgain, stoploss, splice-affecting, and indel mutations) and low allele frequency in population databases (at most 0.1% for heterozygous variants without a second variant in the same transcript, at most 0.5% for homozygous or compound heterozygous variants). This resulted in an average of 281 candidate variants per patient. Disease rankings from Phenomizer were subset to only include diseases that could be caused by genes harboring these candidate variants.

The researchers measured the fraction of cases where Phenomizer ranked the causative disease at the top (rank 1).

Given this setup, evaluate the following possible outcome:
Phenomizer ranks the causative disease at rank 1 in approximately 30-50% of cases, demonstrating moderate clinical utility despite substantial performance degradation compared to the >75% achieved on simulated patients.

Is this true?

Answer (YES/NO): NO